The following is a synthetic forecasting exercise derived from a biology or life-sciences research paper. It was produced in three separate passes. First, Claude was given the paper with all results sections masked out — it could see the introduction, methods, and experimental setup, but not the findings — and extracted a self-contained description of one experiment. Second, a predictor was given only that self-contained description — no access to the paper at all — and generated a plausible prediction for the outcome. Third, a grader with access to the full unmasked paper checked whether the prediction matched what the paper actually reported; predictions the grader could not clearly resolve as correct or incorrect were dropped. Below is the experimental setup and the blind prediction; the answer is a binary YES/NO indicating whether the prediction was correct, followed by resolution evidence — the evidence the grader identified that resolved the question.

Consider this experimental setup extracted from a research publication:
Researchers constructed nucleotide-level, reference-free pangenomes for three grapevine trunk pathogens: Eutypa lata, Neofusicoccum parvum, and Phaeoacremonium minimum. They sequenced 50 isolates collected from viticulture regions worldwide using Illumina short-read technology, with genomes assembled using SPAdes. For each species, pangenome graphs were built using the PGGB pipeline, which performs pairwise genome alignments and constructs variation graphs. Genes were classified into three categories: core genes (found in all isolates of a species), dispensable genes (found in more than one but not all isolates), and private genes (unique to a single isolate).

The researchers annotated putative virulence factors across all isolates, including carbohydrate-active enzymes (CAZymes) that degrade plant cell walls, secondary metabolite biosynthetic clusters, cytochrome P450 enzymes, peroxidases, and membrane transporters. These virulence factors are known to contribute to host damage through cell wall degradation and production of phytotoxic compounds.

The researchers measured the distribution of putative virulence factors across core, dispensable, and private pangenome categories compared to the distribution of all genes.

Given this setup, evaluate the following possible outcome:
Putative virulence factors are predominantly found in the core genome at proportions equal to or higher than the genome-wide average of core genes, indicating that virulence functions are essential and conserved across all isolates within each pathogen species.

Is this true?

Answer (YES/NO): NO